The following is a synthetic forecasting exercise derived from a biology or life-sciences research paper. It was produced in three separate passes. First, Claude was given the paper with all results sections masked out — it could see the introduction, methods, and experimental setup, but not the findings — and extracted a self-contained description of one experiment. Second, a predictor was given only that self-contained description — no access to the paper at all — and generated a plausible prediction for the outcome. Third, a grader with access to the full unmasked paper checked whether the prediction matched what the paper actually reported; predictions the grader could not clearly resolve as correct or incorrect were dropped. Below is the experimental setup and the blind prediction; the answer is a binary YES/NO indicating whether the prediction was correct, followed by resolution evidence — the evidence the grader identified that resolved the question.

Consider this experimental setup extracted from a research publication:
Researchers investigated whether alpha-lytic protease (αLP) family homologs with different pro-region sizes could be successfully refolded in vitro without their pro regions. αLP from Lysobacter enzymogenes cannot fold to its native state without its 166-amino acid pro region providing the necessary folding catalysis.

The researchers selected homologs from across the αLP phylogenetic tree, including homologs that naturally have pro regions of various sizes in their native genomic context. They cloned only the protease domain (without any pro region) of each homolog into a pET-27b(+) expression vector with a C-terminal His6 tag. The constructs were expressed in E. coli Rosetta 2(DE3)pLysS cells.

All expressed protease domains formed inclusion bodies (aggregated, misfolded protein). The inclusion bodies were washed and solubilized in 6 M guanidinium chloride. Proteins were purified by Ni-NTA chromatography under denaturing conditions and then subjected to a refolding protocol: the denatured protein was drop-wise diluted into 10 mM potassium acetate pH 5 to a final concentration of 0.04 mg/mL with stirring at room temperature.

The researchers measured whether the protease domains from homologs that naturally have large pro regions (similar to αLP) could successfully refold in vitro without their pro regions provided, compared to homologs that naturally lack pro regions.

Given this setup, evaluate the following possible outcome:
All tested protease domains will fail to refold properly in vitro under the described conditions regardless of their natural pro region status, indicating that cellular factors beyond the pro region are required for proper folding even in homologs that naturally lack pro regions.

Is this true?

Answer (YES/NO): NO